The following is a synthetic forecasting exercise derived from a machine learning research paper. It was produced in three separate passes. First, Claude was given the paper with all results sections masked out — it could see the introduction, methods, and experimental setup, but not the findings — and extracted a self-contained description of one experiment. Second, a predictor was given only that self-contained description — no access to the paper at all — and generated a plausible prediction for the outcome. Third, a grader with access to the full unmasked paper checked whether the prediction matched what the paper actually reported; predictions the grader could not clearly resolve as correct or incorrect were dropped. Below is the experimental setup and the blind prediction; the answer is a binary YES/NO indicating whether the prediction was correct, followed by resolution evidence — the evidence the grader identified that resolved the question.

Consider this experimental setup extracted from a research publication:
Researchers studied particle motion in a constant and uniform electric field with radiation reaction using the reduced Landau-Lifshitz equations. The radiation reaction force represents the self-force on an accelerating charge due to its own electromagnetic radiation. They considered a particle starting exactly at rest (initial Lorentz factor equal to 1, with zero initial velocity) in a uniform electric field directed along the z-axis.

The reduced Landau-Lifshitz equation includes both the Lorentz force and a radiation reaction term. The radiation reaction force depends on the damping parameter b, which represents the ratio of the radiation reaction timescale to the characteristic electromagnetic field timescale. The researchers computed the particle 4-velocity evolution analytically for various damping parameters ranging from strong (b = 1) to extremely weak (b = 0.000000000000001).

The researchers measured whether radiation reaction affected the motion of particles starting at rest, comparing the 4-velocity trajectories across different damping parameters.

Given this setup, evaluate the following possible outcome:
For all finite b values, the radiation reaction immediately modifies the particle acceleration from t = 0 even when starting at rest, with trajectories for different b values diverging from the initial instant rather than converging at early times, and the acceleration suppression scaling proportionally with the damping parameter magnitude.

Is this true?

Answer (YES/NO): NO